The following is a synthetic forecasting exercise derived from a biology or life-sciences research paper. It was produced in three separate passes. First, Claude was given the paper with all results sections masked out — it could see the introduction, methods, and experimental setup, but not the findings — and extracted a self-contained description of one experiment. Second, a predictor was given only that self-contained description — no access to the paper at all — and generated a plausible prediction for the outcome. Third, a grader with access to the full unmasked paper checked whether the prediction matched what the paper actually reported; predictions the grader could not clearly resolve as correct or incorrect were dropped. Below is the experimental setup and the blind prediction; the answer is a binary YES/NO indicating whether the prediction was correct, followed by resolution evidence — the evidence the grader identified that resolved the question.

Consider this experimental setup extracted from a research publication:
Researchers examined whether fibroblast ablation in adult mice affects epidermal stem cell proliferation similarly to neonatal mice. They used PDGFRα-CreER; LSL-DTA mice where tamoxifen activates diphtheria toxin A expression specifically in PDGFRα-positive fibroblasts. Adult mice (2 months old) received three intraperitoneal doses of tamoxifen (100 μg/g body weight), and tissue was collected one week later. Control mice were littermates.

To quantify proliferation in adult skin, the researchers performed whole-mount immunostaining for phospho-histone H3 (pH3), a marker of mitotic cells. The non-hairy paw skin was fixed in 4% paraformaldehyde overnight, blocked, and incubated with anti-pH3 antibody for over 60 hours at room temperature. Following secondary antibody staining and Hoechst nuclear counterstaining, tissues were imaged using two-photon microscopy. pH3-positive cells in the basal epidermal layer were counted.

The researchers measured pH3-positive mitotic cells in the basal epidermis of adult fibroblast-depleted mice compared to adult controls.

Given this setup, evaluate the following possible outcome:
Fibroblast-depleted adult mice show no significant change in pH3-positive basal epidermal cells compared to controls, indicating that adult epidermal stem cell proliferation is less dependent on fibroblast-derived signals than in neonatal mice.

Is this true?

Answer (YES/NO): NO